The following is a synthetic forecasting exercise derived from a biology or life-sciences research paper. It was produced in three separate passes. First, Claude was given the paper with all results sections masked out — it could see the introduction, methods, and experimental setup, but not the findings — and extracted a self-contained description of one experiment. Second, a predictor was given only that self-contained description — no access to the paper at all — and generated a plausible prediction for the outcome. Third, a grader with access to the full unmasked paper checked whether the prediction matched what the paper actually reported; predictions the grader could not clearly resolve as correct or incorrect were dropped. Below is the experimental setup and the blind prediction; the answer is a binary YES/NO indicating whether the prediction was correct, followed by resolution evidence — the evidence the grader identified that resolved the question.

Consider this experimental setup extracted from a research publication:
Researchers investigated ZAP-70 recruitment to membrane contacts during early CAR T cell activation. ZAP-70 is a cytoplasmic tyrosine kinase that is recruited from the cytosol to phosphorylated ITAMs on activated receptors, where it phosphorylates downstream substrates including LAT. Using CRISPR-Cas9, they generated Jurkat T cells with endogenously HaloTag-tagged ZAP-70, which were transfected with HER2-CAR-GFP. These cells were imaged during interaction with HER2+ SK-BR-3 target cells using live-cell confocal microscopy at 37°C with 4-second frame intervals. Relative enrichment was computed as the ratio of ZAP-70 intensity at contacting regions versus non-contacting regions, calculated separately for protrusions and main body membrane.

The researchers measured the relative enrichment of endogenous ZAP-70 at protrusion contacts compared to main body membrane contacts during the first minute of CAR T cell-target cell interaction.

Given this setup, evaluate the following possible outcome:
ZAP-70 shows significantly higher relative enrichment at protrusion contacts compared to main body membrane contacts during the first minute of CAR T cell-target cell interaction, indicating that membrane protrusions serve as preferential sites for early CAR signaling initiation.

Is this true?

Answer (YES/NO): YES